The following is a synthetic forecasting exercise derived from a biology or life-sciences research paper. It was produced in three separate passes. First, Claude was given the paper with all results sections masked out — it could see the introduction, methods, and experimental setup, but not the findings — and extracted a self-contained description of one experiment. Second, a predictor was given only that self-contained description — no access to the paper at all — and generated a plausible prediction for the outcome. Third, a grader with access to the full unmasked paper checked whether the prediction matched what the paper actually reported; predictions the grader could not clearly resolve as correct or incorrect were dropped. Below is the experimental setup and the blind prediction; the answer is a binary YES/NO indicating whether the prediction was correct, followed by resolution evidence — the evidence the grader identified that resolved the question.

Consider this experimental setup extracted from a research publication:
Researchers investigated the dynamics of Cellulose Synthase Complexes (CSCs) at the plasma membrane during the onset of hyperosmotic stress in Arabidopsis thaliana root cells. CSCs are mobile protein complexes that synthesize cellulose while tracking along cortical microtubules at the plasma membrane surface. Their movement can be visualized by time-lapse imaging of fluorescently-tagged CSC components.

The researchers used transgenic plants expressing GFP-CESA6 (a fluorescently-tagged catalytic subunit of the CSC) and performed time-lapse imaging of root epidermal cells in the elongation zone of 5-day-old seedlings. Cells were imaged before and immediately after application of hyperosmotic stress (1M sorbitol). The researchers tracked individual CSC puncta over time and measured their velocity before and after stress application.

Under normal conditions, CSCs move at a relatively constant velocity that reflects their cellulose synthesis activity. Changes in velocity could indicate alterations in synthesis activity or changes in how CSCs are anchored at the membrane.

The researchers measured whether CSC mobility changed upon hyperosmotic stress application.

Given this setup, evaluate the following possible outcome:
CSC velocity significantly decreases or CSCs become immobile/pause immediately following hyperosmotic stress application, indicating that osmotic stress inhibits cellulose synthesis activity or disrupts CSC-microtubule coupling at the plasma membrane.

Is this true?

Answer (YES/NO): YES